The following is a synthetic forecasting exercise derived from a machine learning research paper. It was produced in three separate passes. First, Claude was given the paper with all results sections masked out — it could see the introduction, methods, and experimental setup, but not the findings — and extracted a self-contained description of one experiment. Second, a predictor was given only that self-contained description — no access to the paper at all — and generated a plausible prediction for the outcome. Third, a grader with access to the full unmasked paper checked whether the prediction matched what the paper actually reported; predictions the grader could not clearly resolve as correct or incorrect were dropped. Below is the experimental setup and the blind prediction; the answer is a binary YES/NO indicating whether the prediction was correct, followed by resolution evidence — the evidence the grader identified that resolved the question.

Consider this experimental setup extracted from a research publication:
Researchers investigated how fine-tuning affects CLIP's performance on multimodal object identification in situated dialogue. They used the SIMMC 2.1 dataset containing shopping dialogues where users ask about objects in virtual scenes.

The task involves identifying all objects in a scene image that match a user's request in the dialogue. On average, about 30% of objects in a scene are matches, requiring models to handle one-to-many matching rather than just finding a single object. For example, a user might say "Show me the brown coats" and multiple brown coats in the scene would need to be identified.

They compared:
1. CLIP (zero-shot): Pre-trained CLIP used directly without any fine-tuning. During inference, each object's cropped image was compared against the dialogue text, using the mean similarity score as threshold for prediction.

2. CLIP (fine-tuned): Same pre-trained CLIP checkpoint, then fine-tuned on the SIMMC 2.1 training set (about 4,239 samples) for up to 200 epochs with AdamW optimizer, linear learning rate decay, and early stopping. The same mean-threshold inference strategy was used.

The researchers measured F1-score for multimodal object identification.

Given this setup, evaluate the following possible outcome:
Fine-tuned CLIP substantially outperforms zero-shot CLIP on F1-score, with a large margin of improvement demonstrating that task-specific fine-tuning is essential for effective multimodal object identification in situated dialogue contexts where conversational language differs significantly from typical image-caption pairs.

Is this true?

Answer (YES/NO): NO